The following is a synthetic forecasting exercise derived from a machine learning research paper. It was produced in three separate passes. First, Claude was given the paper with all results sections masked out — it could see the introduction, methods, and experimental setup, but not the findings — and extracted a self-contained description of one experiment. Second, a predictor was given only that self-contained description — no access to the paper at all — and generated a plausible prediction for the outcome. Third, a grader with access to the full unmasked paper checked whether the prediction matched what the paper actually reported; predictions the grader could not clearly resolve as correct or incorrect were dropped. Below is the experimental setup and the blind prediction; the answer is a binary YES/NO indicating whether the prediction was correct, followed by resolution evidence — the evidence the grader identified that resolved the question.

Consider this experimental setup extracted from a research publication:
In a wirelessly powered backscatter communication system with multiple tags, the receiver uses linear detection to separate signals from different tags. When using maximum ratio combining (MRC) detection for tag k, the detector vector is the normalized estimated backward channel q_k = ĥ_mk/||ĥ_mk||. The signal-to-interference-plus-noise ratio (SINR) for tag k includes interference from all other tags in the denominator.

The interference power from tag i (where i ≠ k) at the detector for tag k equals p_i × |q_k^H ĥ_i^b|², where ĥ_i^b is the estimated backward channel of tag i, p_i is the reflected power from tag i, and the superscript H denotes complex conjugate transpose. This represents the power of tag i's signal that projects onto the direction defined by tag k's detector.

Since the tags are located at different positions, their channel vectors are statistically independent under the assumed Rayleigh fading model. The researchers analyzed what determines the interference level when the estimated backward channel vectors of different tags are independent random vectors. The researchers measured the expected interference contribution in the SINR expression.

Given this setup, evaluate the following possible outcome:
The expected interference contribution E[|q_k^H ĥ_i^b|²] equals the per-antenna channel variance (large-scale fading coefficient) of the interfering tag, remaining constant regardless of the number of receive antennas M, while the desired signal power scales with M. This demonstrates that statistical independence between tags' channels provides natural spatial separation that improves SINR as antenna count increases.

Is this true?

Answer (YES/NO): NO